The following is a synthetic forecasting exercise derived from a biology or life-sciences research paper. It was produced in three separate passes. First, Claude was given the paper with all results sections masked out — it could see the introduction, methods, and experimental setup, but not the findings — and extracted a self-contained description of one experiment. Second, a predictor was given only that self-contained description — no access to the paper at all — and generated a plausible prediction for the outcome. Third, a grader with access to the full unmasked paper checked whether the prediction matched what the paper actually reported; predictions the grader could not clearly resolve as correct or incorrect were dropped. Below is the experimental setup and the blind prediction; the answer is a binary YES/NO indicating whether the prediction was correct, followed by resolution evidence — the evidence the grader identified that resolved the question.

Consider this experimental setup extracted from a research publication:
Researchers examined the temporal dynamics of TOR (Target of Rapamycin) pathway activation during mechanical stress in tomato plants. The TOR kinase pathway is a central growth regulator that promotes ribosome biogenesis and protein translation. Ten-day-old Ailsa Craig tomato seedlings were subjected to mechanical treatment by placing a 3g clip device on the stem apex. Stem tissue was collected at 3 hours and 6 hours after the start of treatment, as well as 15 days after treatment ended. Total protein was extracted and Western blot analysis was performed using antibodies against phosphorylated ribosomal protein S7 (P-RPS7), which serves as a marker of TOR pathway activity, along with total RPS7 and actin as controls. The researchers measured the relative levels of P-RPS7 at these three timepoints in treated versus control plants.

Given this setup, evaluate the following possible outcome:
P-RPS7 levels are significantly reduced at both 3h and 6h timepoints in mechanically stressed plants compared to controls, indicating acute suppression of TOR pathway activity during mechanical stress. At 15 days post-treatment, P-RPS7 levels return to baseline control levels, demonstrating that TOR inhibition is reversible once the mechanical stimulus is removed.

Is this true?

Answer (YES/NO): NO